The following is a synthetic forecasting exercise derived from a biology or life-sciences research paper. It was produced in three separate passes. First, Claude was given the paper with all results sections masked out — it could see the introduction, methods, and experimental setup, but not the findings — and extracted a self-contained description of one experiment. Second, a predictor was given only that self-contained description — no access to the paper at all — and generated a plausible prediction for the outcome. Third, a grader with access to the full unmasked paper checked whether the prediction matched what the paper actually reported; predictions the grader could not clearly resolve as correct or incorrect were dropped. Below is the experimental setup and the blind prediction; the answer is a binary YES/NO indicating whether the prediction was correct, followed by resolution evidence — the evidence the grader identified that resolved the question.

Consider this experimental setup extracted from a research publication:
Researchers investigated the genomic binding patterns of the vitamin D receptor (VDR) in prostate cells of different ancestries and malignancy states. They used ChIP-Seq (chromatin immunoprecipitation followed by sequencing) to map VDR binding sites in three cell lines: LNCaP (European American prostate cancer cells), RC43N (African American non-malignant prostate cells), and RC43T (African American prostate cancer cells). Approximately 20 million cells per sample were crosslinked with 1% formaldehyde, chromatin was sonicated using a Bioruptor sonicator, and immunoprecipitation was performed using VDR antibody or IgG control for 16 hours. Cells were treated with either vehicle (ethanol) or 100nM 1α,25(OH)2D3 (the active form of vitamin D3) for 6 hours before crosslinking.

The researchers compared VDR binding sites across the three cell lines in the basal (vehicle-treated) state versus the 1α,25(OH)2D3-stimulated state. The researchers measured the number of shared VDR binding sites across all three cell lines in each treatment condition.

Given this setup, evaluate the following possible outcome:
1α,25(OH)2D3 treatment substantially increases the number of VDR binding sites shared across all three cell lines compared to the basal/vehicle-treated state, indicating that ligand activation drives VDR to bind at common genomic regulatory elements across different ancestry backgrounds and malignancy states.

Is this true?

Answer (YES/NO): NO